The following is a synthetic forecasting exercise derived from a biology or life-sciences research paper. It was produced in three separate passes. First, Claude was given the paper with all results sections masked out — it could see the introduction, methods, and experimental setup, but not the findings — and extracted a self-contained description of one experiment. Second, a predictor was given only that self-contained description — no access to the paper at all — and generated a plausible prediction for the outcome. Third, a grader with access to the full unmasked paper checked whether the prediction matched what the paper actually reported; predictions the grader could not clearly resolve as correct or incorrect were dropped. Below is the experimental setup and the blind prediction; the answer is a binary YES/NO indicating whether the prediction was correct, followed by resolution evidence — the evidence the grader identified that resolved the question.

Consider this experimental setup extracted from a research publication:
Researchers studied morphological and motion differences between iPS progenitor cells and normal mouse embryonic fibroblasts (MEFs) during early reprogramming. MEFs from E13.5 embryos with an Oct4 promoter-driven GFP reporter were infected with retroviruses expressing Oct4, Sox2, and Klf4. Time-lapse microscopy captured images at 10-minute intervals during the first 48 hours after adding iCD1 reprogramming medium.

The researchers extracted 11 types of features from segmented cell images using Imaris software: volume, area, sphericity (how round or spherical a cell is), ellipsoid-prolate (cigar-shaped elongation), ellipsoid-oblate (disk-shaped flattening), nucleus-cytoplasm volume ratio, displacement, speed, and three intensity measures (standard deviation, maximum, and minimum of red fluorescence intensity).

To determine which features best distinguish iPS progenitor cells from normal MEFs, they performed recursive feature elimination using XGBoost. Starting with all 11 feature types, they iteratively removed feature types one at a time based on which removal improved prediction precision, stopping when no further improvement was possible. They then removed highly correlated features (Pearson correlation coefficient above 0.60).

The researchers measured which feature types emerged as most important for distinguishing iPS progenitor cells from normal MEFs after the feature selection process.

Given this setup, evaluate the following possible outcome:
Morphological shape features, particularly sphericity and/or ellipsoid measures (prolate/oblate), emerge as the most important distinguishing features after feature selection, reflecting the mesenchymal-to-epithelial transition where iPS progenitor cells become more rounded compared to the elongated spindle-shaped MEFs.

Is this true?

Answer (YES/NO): NO